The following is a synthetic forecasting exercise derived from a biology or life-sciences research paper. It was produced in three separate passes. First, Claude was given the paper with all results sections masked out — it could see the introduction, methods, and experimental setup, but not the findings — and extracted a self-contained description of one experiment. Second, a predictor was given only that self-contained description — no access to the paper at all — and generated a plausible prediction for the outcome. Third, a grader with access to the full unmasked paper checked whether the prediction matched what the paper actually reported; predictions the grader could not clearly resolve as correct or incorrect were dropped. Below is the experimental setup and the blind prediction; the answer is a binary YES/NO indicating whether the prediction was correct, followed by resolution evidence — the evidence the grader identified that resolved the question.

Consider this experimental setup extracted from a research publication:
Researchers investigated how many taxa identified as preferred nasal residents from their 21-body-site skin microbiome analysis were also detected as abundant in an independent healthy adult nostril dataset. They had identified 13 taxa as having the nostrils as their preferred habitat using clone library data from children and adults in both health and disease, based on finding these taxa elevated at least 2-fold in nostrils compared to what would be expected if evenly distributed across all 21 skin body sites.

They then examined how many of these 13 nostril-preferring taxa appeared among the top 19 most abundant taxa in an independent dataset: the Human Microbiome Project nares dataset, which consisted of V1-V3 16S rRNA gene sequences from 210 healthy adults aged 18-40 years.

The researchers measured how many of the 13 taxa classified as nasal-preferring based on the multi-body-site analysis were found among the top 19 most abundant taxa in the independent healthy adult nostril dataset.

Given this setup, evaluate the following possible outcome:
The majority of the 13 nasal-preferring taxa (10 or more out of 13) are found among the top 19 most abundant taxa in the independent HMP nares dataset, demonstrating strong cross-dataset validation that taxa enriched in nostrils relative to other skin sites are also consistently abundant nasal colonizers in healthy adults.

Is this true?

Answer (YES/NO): NO